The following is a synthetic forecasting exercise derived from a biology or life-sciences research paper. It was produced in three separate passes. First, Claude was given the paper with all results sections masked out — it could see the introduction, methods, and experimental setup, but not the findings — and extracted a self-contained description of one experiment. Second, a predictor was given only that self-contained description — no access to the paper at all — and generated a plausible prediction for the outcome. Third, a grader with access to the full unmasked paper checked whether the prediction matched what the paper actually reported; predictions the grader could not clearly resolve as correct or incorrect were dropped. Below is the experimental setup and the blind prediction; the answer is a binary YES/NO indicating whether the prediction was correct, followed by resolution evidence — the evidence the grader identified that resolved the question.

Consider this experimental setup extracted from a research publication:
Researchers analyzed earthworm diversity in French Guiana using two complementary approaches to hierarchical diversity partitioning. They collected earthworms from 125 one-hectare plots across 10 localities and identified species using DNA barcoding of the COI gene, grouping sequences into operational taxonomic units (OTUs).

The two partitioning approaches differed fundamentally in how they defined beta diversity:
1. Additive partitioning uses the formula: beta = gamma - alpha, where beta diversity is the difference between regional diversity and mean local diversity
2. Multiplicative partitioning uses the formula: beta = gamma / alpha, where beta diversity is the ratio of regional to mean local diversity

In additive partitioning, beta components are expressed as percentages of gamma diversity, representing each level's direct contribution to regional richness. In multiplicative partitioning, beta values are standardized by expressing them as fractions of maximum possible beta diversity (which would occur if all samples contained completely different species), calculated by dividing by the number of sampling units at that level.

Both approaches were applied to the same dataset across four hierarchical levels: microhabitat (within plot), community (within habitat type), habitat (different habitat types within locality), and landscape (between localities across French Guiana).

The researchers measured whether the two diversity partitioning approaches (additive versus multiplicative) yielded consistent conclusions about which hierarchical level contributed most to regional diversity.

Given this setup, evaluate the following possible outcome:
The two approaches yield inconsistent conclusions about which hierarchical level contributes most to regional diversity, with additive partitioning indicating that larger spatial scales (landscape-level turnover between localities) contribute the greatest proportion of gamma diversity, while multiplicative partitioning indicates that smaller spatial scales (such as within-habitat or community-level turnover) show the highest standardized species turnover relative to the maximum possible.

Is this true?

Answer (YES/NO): YES